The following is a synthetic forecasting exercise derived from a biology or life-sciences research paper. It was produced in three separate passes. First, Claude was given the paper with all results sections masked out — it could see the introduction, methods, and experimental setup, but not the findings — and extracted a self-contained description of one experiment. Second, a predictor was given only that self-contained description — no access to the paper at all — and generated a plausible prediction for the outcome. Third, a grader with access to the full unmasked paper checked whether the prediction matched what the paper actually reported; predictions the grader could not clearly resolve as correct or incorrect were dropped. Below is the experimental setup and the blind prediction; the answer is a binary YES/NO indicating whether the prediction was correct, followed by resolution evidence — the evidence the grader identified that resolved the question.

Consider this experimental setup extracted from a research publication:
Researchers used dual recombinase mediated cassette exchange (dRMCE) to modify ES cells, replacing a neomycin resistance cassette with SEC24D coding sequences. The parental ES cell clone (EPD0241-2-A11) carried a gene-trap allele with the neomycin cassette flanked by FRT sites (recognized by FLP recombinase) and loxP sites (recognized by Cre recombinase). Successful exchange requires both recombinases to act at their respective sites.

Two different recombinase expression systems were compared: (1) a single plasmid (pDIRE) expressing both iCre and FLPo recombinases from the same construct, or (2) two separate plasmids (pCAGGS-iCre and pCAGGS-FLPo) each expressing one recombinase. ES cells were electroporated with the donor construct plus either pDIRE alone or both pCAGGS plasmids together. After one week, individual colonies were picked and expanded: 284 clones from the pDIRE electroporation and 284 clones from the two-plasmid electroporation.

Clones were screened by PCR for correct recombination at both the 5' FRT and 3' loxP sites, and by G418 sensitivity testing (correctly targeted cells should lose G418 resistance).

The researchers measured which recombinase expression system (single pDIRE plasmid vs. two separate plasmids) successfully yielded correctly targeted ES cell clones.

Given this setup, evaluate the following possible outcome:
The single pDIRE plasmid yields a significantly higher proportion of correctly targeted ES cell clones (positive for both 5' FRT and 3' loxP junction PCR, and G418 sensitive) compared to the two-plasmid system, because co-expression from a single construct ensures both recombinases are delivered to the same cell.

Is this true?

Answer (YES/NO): NO